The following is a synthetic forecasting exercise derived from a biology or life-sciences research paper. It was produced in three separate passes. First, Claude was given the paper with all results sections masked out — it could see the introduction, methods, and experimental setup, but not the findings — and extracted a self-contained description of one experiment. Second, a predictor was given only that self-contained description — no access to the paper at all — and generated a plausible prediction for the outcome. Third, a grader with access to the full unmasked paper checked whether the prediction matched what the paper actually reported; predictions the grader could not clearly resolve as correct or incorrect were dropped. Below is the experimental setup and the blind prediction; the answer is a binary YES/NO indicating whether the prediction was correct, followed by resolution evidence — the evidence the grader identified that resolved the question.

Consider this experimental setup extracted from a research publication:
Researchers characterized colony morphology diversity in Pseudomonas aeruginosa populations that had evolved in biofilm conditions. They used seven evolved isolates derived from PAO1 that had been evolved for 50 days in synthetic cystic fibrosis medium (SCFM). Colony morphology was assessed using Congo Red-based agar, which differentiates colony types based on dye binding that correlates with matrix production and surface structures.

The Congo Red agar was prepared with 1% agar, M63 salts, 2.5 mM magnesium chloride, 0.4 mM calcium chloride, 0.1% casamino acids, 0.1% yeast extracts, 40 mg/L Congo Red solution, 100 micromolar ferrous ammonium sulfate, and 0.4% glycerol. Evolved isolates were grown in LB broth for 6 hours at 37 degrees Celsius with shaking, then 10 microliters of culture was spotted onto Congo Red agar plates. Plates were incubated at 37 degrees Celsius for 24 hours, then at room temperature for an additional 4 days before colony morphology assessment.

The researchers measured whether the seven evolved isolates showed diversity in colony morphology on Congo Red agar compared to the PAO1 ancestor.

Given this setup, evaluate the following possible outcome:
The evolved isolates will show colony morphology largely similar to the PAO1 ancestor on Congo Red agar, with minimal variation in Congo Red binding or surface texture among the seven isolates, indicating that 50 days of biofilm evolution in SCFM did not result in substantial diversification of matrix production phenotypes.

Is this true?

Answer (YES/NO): NO